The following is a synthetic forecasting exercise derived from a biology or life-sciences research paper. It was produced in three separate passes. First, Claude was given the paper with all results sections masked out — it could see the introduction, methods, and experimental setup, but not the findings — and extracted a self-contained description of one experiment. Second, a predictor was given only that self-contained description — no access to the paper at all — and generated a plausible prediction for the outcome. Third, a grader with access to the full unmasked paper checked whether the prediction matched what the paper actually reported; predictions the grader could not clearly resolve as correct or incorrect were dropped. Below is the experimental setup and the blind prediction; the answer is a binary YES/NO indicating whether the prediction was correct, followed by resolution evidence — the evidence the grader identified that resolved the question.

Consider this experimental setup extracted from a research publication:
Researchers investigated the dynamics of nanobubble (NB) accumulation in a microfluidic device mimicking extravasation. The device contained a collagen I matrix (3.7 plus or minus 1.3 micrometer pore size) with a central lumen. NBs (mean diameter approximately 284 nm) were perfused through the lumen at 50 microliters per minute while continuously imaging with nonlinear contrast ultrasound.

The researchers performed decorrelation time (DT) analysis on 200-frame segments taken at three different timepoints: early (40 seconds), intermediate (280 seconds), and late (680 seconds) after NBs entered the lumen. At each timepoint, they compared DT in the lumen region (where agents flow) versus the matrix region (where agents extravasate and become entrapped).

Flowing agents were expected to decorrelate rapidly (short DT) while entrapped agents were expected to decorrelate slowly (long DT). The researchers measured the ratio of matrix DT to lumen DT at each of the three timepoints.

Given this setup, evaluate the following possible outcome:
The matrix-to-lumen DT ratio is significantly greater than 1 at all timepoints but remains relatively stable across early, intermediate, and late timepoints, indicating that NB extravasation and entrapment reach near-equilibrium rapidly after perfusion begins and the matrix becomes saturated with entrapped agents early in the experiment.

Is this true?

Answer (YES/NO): NO